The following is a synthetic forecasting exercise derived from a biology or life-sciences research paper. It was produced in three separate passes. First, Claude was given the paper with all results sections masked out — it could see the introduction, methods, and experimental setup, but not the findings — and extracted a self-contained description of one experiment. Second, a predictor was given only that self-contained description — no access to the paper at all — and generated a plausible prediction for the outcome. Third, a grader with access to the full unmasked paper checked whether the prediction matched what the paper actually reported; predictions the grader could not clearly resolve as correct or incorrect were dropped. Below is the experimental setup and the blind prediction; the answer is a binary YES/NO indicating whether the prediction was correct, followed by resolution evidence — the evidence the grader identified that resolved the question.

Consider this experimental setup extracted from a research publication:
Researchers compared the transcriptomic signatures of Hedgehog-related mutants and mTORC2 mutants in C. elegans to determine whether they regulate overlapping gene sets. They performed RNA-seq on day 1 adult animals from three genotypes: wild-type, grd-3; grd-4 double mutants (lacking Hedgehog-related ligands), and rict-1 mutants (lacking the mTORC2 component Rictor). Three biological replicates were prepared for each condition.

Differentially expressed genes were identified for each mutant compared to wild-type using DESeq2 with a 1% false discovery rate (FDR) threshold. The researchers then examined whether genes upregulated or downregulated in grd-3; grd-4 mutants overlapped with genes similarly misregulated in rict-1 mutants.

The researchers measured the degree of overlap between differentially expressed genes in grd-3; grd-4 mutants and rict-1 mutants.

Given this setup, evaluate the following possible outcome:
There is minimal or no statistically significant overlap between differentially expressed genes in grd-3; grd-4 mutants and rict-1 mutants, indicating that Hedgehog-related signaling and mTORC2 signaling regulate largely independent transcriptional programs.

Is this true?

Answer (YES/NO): NO